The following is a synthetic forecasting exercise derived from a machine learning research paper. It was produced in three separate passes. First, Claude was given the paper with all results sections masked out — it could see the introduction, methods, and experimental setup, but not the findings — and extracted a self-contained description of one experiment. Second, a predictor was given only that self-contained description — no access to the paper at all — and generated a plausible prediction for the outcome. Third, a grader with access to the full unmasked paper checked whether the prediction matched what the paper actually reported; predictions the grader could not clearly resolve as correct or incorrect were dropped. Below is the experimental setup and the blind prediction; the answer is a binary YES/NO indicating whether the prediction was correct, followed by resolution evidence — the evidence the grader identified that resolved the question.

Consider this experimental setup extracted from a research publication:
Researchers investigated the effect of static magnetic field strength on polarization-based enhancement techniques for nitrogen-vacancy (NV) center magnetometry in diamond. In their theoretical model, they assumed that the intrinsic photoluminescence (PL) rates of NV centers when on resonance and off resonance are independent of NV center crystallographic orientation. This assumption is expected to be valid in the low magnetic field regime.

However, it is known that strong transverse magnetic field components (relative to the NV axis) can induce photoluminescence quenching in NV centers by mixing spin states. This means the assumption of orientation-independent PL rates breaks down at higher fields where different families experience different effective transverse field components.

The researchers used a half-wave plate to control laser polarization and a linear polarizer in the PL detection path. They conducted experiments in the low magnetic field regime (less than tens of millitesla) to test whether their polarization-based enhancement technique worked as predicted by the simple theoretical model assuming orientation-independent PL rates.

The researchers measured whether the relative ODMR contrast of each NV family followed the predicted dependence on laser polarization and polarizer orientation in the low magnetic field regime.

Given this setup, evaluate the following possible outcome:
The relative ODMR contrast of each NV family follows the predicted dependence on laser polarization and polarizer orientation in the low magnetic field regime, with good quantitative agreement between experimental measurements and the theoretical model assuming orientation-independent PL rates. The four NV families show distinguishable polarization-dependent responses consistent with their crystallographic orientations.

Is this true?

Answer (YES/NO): YES